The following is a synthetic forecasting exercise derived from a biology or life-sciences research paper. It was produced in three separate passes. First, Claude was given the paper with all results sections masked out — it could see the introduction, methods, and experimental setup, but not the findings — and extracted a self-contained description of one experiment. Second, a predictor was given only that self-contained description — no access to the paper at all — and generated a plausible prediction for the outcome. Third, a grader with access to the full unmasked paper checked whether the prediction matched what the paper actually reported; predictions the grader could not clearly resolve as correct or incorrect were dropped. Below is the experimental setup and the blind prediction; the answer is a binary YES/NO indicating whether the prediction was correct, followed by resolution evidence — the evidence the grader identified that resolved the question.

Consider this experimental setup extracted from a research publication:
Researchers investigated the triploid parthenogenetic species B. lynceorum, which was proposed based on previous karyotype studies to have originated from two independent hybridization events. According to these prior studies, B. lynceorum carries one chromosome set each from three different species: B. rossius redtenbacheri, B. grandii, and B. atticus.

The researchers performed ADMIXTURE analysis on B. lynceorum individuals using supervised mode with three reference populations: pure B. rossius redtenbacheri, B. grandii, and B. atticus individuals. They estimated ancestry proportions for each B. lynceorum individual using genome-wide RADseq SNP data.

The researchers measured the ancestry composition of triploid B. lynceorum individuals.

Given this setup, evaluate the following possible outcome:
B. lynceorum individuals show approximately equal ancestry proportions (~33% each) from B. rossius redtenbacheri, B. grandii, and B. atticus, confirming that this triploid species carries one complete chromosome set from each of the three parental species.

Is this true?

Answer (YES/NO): YES